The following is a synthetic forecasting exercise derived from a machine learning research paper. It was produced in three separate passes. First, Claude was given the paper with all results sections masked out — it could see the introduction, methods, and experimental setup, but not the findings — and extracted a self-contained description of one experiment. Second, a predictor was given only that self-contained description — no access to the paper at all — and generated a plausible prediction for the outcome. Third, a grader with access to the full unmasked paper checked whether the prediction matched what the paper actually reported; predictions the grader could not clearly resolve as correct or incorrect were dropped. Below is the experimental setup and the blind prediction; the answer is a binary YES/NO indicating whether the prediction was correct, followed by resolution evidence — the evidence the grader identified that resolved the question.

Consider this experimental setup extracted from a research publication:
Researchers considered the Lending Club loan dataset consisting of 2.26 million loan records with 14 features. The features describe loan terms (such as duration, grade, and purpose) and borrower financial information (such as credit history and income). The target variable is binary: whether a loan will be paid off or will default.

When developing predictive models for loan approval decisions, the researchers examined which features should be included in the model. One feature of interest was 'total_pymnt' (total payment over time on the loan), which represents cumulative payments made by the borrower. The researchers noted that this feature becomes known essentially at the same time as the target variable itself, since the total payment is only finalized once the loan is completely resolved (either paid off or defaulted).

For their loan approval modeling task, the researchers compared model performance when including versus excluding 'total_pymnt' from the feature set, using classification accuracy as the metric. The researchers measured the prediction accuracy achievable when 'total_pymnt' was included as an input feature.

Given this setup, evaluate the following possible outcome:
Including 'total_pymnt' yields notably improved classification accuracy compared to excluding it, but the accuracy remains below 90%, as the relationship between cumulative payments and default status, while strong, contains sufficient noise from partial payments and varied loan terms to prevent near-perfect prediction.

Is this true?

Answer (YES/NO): NO